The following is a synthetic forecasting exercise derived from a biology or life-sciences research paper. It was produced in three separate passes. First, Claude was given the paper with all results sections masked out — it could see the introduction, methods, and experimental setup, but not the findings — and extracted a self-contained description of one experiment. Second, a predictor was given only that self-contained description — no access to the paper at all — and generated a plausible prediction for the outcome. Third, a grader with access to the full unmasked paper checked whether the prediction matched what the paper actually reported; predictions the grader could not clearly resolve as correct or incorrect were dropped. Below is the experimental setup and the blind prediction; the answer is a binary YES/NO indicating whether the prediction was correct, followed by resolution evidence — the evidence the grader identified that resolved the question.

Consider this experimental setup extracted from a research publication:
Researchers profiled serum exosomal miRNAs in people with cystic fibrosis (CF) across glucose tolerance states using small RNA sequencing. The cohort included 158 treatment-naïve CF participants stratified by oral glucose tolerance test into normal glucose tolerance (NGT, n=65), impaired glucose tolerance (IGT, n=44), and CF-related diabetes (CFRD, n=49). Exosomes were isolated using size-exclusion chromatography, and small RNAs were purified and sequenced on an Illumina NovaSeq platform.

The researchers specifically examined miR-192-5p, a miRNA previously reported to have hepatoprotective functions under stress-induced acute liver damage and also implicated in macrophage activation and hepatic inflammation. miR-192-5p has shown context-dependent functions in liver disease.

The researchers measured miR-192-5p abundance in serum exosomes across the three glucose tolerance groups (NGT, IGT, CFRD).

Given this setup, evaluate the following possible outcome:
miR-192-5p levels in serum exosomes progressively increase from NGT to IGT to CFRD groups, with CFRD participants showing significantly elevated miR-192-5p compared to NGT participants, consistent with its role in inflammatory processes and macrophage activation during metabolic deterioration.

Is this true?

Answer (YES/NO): NO